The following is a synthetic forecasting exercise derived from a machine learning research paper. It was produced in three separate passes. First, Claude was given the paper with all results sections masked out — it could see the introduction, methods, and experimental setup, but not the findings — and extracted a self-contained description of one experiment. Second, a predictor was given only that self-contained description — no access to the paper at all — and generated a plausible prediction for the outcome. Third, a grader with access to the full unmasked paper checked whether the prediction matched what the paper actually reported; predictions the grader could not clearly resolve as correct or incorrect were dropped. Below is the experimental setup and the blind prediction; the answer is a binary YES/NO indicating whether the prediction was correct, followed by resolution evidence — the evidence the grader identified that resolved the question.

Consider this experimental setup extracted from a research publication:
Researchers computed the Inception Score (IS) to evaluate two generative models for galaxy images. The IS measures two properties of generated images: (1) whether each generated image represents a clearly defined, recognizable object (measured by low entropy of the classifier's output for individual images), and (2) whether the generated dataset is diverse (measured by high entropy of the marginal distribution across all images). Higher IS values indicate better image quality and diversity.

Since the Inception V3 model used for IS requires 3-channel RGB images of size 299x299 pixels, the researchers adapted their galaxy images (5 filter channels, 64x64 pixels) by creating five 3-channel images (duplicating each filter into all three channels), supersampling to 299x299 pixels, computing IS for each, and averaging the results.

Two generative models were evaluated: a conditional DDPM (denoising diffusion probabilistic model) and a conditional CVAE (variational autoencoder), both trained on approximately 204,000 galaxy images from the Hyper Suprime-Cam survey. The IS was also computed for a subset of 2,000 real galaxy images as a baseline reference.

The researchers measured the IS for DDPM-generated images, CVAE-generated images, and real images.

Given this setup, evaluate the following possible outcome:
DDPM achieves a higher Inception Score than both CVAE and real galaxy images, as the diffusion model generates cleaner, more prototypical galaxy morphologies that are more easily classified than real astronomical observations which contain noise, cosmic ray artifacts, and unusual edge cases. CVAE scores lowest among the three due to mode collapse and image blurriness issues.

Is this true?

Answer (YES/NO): YES